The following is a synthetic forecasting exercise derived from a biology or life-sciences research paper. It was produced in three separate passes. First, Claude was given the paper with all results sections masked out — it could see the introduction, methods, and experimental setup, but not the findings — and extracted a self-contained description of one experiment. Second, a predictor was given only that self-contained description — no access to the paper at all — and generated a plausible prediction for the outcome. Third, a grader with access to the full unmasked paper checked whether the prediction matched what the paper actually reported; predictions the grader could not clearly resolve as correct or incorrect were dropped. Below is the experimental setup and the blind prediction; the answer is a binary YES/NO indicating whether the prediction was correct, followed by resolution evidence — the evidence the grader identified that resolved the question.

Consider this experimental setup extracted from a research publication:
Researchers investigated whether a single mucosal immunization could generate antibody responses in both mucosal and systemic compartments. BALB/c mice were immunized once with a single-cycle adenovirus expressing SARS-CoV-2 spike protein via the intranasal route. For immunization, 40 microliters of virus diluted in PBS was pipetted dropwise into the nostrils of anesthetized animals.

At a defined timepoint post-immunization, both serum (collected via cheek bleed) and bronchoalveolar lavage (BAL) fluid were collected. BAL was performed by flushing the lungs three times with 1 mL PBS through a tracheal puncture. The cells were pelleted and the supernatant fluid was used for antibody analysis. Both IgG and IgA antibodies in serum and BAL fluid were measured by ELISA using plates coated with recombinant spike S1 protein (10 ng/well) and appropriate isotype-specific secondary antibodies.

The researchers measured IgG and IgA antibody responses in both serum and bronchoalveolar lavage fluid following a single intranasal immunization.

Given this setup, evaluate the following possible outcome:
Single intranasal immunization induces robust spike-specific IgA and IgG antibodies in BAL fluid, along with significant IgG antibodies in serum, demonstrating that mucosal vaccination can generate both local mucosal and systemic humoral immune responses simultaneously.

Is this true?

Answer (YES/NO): YES